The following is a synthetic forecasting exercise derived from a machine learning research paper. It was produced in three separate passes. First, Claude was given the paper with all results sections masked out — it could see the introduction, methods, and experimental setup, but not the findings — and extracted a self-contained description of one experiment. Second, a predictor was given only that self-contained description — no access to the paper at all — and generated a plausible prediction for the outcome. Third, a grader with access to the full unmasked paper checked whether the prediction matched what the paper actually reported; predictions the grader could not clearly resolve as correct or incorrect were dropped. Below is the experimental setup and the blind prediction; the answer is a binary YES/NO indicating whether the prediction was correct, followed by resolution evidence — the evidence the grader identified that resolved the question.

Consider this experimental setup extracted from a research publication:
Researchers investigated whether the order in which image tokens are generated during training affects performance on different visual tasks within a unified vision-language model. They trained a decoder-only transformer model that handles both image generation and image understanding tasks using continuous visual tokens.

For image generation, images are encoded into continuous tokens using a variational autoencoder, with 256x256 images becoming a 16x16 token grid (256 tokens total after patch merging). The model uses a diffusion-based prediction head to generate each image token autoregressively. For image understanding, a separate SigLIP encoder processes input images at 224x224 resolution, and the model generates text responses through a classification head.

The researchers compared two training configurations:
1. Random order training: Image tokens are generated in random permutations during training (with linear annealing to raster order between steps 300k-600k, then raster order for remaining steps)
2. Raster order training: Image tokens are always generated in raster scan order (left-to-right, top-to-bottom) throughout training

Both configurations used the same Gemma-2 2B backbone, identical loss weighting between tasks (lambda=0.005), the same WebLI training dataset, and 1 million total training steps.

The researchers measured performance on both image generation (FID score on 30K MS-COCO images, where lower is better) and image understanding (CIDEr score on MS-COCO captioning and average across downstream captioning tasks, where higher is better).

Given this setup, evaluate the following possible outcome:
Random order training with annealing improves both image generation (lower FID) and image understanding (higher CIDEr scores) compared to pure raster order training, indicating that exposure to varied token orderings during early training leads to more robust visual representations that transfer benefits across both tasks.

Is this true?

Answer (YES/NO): NO